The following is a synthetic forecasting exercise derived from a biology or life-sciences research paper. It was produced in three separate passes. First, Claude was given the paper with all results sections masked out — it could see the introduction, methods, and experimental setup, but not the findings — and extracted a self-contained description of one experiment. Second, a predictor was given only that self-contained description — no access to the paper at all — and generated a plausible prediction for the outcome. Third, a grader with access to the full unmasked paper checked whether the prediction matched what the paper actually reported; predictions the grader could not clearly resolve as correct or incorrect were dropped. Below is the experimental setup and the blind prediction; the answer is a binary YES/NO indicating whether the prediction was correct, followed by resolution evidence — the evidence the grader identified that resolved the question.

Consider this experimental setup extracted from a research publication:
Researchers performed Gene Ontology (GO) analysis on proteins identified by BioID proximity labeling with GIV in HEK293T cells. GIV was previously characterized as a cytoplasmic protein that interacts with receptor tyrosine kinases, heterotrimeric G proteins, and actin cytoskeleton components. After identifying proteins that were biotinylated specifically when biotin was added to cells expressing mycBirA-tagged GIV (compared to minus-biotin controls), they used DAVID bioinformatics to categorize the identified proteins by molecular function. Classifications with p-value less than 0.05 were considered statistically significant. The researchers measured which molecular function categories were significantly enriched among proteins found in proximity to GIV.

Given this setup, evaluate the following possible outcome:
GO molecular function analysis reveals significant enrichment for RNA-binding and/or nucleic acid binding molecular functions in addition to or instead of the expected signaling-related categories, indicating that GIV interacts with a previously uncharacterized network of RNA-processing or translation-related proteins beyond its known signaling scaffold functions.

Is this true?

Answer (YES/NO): NO